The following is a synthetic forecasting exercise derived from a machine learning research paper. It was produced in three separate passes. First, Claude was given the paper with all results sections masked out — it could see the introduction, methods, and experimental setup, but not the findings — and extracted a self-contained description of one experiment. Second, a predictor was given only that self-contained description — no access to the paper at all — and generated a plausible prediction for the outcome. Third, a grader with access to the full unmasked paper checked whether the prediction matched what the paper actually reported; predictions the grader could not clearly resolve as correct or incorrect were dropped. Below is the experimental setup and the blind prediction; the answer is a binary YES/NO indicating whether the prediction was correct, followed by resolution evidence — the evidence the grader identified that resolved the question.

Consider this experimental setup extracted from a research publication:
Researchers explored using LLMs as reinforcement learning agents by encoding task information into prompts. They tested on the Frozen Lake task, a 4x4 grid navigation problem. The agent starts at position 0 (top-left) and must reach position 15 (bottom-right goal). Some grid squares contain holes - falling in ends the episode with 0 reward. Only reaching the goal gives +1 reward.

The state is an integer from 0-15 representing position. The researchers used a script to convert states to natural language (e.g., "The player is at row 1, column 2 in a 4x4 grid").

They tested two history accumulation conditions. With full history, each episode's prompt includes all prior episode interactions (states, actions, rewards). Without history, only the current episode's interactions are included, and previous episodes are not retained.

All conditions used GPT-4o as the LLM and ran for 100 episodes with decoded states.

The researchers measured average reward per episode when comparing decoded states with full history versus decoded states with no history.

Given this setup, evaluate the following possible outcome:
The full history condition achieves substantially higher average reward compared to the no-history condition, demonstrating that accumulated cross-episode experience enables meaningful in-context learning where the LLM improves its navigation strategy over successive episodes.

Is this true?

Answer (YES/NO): YES